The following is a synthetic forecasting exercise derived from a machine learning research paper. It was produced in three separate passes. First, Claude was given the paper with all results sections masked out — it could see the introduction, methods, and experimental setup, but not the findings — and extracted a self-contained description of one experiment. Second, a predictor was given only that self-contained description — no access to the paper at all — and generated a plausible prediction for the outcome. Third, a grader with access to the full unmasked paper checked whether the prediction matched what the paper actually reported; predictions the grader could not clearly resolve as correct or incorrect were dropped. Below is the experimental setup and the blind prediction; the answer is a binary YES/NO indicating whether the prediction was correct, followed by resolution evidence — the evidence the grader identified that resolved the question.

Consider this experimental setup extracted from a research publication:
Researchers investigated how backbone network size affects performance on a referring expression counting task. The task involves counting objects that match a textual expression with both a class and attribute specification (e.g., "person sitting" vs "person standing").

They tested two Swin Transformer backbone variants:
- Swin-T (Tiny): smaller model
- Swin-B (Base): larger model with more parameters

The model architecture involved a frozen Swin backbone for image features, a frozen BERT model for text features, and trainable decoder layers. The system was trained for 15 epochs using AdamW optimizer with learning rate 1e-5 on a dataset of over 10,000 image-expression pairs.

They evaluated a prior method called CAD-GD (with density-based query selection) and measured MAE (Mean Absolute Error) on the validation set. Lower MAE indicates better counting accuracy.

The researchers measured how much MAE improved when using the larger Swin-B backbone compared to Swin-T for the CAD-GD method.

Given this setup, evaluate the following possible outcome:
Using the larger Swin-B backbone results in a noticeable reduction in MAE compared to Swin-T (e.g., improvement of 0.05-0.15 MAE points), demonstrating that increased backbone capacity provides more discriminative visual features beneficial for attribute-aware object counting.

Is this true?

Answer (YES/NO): NO